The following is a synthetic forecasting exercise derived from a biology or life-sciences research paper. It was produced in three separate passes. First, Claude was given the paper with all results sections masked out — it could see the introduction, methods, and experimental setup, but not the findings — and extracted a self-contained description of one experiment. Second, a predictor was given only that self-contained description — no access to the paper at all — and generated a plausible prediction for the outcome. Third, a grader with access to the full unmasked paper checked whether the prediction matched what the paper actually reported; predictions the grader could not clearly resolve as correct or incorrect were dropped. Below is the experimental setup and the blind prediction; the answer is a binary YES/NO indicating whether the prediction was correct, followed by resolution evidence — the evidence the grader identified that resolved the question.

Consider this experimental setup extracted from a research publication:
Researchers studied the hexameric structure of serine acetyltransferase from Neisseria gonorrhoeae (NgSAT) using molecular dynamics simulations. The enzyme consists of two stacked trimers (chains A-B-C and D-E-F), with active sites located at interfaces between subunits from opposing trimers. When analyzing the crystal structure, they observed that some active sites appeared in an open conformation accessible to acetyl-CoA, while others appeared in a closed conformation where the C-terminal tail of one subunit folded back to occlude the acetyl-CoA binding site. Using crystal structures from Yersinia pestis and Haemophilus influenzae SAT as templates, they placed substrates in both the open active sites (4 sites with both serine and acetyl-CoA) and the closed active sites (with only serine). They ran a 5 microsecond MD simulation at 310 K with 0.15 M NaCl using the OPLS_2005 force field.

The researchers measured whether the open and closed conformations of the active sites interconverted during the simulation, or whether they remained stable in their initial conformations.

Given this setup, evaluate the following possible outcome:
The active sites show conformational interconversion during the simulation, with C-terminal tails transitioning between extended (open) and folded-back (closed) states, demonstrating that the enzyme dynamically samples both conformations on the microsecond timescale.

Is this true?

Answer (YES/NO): NO